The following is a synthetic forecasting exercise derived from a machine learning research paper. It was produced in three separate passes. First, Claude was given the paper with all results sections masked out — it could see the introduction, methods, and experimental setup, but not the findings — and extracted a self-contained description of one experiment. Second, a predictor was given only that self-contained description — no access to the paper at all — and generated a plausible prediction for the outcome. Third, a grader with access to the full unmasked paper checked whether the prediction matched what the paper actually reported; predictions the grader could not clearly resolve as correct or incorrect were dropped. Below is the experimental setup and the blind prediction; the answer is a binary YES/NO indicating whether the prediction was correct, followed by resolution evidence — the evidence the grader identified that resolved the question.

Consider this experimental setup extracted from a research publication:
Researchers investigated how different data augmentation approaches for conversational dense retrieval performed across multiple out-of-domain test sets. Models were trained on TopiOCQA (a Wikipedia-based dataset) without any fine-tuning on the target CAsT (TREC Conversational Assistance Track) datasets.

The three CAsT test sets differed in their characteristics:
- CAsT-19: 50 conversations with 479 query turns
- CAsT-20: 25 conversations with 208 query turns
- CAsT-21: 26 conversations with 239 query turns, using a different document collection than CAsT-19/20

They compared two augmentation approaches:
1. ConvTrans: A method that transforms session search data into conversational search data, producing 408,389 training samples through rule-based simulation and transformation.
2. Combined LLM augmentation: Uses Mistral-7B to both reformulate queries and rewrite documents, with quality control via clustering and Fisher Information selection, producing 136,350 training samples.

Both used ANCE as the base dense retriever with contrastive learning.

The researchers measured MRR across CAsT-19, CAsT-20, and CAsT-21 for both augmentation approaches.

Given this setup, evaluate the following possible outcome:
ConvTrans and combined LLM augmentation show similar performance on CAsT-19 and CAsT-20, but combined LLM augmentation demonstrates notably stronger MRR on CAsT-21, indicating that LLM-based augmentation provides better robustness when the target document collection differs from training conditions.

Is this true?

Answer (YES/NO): NO